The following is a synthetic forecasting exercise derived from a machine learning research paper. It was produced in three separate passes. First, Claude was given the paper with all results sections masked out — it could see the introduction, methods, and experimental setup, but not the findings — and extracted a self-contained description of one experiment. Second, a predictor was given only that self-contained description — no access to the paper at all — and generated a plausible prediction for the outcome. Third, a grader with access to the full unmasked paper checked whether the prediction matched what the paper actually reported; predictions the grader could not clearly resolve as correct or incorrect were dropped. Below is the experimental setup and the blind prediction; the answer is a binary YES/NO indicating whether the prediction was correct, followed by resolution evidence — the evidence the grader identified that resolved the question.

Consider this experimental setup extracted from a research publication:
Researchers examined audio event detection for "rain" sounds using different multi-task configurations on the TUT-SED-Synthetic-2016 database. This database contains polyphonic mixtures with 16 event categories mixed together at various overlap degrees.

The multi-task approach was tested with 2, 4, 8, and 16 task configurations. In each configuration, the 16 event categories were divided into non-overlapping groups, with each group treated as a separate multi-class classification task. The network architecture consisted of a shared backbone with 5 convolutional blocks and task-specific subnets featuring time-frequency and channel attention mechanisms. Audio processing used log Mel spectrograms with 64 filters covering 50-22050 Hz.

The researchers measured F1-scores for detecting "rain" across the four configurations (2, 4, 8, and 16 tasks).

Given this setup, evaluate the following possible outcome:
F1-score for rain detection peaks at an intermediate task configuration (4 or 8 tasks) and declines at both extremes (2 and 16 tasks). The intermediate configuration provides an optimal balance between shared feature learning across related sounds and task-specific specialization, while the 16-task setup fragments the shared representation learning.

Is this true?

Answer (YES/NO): NO